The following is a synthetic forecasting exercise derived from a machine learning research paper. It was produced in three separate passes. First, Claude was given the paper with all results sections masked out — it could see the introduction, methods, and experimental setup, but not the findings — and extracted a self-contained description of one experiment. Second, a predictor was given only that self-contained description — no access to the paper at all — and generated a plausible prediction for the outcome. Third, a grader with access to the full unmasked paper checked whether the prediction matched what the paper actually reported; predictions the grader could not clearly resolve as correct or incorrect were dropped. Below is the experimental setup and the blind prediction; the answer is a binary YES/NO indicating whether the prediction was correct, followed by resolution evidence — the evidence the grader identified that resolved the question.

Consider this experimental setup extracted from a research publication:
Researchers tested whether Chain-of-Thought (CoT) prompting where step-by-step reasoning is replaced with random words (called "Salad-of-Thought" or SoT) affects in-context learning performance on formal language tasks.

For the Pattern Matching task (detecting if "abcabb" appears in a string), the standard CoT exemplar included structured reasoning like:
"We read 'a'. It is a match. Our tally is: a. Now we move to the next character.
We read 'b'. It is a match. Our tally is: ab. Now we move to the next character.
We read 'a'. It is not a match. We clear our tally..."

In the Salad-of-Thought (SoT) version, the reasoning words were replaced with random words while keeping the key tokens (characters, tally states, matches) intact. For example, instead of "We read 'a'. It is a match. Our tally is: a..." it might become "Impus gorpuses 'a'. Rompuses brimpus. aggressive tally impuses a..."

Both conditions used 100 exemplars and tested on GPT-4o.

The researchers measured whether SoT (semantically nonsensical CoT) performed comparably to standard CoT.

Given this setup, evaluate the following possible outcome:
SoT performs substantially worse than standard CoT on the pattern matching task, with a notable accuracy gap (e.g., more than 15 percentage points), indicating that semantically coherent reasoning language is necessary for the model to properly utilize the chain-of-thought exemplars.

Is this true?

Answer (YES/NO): YES